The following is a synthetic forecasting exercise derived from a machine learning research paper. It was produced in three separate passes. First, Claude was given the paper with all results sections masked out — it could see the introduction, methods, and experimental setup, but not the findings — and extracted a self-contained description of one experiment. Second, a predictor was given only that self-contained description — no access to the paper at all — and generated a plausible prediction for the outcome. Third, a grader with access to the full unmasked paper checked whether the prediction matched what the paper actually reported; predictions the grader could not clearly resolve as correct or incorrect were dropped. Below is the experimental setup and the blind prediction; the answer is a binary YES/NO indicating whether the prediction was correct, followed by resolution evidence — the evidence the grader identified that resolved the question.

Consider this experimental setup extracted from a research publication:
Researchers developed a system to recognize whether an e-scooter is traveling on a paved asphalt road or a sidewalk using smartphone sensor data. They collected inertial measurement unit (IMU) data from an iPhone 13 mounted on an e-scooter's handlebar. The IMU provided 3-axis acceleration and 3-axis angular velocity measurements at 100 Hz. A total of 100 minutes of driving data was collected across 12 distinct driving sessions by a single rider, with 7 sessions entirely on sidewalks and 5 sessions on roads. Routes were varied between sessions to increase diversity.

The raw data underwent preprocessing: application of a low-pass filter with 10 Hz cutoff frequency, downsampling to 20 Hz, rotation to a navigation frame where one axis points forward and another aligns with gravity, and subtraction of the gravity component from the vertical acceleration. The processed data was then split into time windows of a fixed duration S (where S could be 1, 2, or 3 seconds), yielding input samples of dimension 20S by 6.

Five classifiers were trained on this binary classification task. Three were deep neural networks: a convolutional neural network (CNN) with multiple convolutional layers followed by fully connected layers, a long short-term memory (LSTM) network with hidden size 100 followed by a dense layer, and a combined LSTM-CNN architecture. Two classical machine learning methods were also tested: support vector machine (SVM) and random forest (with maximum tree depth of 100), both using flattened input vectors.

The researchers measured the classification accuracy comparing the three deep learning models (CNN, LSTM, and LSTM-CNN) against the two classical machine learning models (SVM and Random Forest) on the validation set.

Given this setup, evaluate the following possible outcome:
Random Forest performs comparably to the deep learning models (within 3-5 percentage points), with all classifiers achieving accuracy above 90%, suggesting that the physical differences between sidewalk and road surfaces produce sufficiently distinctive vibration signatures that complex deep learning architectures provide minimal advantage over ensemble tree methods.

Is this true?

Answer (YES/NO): NO